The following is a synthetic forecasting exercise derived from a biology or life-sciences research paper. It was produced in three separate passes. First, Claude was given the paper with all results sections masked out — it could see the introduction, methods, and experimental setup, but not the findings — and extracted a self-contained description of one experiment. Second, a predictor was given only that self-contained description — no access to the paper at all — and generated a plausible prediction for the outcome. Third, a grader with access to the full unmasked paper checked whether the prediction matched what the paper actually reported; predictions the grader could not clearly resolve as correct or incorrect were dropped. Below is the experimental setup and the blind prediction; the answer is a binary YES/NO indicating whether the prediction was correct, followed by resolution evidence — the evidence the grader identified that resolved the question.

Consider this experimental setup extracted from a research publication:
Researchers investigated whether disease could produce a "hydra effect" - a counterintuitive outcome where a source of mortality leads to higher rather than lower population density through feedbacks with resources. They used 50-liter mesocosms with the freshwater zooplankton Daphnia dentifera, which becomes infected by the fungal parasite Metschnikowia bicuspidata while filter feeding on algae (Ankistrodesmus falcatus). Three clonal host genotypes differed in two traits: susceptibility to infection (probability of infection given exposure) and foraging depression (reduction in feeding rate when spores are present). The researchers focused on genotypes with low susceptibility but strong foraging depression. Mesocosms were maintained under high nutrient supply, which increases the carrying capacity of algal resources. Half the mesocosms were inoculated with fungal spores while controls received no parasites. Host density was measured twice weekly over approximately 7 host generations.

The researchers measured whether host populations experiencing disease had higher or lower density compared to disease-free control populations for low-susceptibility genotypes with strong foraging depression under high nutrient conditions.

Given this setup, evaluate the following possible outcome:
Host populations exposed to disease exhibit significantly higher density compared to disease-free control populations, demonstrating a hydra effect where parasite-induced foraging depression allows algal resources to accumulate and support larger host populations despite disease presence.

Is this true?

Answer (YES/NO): YES